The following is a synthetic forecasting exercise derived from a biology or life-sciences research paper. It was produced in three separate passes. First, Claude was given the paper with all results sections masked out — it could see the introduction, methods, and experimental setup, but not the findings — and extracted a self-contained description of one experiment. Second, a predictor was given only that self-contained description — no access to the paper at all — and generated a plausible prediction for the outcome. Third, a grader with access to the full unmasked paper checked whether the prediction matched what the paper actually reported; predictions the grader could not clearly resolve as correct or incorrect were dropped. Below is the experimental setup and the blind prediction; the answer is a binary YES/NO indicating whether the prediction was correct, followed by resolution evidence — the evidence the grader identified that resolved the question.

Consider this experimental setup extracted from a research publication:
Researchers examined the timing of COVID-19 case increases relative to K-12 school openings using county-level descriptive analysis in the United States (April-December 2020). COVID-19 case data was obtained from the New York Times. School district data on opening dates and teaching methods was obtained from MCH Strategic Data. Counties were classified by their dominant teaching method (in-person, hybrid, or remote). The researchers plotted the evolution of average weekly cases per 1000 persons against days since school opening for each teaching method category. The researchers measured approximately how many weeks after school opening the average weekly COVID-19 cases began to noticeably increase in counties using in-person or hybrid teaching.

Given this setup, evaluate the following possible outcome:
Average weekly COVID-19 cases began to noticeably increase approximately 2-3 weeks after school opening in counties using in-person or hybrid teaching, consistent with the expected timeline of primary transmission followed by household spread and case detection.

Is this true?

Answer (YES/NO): YES